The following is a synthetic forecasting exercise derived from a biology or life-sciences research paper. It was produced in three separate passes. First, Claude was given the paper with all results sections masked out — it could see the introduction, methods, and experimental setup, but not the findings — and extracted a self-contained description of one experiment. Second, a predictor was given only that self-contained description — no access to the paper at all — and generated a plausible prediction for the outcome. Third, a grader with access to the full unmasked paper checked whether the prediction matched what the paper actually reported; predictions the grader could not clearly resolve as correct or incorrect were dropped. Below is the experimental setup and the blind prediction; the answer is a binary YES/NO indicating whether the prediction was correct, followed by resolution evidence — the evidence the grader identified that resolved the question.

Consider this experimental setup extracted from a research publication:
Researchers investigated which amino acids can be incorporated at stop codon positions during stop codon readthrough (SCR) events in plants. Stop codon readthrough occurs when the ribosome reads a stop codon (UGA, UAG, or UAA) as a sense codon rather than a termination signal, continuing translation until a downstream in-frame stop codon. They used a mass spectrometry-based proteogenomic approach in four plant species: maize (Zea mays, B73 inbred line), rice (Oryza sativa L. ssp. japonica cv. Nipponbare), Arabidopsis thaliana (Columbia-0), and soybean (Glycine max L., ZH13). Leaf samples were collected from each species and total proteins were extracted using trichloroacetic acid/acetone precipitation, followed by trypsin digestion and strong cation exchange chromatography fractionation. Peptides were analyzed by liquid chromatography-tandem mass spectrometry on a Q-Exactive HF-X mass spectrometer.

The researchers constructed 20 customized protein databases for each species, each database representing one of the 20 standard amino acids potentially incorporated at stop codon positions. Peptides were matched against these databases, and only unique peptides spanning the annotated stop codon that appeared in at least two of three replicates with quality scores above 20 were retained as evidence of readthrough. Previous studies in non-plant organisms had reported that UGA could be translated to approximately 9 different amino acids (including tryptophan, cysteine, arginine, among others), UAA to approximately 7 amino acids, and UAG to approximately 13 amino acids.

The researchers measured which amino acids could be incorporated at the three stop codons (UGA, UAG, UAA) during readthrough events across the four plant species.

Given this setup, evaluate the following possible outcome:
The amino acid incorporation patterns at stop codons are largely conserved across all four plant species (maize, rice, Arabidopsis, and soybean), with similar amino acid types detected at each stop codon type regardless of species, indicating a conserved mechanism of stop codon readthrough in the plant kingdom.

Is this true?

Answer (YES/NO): NO